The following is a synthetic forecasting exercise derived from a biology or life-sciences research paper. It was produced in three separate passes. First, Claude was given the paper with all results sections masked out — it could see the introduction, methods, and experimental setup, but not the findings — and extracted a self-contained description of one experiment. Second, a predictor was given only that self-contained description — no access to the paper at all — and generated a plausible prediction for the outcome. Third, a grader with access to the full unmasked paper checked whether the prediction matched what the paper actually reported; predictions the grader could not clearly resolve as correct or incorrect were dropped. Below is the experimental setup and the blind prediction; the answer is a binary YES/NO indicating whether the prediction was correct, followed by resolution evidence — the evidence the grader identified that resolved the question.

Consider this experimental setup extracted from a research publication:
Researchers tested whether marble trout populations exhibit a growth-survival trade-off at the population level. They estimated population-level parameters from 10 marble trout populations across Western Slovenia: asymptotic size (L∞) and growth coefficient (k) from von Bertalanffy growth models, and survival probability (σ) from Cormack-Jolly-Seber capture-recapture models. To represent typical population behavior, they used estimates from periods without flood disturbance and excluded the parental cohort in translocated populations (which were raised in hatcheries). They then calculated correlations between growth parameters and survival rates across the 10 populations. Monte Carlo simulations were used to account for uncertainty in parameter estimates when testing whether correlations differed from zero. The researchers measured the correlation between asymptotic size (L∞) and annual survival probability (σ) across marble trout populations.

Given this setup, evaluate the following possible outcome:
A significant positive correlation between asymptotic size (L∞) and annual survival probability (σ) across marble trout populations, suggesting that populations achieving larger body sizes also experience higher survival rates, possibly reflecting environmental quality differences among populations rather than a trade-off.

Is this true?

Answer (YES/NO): NO